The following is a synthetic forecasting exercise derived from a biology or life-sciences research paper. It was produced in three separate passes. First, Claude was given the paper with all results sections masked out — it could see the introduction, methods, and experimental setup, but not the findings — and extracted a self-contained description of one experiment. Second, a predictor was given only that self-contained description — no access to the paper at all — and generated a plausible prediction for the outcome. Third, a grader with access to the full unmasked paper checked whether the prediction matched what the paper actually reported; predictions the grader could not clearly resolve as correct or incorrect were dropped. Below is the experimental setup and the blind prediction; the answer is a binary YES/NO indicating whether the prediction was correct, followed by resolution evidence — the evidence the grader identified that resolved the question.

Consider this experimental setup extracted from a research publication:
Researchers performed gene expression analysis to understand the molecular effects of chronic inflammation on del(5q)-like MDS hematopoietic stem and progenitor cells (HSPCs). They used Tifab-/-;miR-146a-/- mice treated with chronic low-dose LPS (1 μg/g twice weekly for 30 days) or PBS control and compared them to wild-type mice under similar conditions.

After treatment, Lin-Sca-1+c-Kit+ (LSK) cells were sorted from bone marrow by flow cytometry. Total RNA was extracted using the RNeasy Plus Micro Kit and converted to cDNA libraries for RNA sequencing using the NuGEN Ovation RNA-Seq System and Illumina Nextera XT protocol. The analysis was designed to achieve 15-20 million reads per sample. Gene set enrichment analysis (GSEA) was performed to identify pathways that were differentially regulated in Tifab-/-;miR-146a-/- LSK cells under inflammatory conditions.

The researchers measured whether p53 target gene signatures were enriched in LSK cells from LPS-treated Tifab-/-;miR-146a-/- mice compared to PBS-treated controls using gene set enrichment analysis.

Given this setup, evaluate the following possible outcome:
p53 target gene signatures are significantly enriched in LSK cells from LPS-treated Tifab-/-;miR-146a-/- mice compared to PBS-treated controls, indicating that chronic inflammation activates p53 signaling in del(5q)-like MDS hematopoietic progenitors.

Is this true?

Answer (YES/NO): YES